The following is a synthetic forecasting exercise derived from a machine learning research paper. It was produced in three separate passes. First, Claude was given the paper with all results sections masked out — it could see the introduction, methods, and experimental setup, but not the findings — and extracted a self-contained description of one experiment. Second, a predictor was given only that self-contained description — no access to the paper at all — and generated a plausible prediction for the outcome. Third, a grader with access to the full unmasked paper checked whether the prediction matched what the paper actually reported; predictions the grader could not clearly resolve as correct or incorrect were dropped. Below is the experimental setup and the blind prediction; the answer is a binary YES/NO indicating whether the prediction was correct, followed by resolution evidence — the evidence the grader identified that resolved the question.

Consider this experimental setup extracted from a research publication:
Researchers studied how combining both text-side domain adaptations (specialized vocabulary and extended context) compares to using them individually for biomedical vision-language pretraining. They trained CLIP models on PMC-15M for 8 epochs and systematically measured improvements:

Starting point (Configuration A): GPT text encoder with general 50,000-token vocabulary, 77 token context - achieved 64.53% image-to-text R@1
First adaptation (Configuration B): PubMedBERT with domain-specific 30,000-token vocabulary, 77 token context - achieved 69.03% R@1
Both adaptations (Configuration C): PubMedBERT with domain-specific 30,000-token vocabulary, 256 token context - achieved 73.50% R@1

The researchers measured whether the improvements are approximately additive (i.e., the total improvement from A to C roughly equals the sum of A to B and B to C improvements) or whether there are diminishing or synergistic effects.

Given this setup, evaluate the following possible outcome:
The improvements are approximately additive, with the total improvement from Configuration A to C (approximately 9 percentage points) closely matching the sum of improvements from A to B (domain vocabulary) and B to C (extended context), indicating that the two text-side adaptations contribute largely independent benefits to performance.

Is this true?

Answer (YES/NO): YES